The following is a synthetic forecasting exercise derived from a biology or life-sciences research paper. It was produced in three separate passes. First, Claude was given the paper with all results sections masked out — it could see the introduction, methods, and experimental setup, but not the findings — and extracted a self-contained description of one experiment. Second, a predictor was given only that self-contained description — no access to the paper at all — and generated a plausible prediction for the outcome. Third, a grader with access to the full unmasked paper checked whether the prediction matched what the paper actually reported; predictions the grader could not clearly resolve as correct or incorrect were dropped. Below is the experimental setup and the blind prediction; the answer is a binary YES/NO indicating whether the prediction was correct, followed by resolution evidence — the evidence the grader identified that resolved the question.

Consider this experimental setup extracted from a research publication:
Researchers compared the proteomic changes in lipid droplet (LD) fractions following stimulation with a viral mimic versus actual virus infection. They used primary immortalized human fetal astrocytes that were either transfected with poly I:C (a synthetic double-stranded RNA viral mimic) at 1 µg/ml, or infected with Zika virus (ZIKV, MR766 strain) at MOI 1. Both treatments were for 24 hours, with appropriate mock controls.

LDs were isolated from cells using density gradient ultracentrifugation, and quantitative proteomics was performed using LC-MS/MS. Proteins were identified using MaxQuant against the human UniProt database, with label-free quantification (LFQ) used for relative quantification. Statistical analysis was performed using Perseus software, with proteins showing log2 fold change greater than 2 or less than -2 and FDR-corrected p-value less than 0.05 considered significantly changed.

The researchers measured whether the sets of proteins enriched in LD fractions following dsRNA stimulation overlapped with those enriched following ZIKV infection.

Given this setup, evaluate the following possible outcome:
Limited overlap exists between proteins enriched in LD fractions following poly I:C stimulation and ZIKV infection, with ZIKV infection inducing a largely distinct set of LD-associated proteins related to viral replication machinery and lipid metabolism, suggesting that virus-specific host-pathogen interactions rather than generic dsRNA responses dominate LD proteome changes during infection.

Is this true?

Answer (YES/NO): NO